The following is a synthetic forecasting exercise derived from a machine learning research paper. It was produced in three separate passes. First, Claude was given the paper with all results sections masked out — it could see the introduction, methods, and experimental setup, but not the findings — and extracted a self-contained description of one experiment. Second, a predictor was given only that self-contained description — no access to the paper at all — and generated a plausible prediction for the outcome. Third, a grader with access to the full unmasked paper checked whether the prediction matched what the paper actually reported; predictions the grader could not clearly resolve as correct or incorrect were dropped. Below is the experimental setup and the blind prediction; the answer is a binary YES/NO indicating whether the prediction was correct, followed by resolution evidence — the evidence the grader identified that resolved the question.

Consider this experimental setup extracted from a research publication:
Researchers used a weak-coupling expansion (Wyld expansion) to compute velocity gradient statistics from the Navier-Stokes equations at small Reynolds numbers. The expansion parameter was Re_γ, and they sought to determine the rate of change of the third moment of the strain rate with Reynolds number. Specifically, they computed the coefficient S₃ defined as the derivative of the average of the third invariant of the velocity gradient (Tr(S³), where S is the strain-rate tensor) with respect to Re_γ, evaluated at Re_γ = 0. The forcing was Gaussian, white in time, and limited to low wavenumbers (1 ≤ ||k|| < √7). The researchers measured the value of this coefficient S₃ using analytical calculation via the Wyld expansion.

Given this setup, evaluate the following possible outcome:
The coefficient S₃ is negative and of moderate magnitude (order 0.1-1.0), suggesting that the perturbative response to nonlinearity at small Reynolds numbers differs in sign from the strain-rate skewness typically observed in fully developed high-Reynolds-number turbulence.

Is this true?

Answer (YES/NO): NO